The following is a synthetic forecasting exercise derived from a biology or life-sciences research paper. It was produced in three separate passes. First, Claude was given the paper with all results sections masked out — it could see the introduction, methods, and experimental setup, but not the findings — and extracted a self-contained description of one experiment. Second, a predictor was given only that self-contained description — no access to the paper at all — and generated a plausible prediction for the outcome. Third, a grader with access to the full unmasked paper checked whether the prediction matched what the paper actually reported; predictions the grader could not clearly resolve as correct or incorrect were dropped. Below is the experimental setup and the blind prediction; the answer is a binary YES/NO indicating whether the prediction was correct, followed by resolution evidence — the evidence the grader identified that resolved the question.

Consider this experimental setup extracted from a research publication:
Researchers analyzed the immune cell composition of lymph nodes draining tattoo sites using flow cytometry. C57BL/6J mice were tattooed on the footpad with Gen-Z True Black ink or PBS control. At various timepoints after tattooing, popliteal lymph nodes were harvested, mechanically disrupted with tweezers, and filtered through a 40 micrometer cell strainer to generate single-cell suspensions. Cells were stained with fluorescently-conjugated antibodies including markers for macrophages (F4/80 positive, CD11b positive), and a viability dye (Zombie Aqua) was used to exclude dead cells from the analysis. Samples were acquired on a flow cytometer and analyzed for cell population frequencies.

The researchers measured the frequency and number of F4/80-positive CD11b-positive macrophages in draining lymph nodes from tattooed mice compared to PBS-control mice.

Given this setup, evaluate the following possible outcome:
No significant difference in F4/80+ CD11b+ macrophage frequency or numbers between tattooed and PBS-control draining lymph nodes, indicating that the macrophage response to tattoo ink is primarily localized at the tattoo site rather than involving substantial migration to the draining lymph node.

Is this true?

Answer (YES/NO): NO